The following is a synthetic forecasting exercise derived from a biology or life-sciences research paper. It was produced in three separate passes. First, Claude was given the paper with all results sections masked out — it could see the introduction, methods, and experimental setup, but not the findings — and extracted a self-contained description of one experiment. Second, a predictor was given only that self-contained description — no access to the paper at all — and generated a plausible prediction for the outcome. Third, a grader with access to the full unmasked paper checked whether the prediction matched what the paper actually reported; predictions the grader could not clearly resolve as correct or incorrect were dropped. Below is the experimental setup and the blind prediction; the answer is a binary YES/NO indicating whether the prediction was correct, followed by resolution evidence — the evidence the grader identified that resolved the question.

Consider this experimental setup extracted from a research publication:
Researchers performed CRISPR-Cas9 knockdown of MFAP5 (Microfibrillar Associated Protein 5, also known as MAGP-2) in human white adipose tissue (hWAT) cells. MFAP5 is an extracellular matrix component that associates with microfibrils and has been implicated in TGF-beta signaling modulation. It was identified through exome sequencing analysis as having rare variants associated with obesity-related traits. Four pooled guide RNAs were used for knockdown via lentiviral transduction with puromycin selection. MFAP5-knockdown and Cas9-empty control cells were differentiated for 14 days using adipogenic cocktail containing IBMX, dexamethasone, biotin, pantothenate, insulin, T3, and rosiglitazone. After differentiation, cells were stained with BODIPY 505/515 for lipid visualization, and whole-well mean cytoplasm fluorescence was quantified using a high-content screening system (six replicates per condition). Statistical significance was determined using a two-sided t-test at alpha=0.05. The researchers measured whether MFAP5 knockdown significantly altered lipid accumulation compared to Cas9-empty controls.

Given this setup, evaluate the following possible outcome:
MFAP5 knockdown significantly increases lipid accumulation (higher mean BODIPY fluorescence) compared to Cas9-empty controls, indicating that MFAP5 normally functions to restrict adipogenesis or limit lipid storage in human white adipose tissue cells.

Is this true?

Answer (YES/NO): NO